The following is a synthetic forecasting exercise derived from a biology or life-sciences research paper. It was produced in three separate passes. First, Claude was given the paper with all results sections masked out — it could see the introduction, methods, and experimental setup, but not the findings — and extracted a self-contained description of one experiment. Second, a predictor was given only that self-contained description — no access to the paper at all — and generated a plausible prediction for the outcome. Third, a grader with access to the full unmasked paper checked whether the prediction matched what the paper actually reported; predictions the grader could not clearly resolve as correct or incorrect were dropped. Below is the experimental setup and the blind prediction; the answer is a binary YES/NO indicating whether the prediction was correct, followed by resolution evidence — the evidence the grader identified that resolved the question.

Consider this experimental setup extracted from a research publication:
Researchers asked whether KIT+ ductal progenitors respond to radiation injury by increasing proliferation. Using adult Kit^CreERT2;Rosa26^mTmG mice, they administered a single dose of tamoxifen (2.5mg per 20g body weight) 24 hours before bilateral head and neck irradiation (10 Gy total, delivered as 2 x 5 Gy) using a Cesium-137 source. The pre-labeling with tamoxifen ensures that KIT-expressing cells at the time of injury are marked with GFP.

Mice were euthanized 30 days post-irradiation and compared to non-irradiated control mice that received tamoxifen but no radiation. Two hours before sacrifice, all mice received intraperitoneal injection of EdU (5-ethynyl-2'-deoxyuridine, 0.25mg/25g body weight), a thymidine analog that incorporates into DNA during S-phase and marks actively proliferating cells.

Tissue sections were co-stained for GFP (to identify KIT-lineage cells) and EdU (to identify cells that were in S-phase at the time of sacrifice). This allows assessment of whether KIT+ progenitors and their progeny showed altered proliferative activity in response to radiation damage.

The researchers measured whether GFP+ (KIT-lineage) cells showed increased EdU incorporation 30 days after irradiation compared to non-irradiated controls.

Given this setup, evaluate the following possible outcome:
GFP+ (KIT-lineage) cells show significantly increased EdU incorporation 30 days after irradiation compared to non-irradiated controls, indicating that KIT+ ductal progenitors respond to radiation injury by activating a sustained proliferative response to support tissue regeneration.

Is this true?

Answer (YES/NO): NO